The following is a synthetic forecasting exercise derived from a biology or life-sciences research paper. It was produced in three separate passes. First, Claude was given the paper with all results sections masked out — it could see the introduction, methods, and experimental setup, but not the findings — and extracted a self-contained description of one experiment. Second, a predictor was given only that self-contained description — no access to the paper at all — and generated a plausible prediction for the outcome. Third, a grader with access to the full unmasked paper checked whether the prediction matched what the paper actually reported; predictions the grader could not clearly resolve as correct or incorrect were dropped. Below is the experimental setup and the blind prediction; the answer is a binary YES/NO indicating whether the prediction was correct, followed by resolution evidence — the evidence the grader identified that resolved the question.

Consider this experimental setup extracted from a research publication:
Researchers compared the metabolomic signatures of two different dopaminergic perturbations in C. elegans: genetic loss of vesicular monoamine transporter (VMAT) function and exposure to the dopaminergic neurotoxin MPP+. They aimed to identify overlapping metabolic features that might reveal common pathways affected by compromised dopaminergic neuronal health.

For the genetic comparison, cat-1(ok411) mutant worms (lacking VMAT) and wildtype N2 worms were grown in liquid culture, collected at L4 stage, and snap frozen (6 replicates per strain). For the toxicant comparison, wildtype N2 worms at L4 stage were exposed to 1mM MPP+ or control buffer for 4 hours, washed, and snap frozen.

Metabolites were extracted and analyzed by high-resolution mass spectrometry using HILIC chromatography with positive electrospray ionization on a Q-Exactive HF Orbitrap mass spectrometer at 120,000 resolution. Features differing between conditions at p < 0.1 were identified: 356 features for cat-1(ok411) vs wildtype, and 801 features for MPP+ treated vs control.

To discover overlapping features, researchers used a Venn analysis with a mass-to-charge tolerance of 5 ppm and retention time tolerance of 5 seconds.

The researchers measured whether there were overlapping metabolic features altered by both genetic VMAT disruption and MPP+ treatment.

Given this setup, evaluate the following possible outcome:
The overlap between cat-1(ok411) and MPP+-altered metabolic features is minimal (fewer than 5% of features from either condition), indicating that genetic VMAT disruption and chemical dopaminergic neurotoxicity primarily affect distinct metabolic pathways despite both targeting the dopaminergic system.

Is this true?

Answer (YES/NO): YES